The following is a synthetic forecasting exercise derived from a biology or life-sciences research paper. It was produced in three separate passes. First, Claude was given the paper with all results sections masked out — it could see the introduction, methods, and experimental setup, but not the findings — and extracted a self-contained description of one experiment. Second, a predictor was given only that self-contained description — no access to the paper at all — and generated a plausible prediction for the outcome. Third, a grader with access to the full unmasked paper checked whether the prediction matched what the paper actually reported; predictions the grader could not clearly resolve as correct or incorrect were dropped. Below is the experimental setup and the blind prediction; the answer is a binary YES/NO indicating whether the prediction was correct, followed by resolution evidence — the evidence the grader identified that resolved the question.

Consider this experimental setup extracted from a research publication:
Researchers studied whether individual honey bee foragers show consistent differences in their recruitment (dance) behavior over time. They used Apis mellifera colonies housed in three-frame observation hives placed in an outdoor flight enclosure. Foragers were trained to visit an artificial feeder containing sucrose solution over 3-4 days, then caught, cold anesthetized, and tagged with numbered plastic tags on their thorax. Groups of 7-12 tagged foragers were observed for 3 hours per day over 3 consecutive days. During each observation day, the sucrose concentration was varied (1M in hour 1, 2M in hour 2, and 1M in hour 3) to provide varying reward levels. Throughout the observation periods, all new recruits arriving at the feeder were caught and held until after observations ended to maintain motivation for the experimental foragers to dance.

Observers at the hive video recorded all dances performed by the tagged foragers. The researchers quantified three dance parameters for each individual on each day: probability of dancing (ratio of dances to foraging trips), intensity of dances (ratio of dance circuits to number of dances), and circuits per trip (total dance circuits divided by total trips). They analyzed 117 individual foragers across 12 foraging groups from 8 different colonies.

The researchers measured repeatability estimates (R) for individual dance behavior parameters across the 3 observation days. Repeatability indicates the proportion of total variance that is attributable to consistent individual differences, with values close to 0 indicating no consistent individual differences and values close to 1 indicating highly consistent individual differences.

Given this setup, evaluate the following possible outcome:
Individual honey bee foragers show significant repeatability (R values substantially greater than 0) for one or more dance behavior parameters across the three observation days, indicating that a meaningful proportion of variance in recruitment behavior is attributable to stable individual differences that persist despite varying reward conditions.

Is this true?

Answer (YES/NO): YES